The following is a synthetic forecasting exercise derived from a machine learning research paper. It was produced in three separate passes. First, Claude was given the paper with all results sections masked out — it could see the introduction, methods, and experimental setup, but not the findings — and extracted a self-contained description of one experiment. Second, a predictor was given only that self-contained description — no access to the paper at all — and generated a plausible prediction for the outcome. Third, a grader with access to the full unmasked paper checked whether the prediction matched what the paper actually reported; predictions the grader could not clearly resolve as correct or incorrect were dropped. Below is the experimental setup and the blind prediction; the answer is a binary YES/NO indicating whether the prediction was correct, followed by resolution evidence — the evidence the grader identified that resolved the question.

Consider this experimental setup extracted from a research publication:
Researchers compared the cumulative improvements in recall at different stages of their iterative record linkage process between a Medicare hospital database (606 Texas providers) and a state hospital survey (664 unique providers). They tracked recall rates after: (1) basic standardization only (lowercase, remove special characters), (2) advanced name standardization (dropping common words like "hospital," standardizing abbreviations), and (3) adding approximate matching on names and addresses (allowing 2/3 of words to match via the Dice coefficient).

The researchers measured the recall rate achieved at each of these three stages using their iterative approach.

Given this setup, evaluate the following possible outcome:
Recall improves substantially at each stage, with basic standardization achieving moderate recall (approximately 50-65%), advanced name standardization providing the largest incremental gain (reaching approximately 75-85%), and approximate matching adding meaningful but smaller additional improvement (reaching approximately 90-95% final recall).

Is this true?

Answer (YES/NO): NO